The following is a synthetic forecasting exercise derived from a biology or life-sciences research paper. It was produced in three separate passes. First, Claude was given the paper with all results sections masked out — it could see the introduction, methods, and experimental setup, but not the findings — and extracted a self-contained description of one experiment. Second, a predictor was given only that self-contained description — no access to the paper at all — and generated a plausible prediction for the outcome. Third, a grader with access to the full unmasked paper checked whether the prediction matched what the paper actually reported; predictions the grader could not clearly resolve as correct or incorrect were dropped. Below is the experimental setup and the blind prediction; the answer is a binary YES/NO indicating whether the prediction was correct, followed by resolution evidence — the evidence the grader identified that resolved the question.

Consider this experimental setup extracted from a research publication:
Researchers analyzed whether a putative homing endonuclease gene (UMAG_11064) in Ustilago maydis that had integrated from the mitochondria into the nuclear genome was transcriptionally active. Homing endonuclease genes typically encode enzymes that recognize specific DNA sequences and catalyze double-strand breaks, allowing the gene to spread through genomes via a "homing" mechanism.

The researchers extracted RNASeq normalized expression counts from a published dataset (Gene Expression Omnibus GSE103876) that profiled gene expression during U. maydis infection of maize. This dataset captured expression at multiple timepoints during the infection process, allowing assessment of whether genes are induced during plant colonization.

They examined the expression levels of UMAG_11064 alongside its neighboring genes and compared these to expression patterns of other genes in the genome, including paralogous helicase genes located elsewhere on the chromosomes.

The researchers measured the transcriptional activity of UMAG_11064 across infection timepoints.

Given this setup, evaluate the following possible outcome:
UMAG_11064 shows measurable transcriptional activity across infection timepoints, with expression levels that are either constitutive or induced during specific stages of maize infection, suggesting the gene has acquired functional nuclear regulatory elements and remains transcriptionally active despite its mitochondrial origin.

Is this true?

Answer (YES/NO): NO